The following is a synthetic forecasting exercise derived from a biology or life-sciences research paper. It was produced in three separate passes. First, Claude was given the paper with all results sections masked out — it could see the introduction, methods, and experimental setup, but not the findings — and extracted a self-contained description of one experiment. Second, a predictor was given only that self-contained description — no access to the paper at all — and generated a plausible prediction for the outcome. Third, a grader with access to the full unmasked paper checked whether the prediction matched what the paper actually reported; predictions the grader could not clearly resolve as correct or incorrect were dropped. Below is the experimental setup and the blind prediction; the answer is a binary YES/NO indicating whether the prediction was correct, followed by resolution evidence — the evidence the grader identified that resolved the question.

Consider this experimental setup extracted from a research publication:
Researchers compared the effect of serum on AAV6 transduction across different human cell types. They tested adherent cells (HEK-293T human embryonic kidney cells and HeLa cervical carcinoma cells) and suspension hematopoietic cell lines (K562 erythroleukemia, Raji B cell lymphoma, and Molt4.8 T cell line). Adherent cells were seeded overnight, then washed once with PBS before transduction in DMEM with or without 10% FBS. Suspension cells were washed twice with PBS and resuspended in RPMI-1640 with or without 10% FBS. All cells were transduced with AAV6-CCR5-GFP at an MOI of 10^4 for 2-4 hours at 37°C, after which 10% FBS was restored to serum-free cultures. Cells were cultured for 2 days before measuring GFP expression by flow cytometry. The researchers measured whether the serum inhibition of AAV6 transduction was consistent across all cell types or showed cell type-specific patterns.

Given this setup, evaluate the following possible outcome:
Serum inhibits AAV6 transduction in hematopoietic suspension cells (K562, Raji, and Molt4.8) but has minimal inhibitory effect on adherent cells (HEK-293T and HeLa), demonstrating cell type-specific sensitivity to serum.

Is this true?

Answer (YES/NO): NO